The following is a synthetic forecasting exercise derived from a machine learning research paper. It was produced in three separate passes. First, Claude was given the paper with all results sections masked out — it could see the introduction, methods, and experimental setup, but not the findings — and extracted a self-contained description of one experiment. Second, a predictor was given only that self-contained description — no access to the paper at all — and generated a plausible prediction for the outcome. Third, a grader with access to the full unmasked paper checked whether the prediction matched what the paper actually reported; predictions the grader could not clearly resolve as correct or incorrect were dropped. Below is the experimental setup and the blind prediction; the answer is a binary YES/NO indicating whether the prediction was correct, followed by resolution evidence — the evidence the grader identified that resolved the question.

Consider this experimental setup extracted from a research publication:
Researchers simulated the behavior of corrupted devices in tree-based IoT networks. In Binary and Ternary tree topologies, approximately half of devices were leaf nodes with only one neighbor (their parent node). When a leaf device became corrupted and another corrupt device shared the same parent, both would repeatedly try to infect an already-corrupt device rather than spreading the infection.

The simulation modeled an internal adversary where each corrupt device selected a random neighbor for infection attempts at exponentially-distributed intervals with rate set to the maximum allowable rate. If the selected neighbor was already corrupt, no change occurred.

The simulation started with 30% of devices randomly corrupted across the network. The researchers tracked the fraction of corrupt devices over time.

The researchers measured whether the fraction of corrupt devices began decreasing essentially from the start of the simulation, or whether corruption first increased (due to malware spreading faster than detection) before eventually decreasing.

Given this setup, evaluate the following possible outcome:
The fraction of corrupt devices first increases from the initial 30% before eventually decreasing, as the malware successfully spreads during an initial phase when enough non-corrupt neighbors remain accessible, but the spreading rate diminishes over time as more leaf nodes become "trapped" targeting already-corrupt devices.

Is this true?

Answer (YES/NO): NO